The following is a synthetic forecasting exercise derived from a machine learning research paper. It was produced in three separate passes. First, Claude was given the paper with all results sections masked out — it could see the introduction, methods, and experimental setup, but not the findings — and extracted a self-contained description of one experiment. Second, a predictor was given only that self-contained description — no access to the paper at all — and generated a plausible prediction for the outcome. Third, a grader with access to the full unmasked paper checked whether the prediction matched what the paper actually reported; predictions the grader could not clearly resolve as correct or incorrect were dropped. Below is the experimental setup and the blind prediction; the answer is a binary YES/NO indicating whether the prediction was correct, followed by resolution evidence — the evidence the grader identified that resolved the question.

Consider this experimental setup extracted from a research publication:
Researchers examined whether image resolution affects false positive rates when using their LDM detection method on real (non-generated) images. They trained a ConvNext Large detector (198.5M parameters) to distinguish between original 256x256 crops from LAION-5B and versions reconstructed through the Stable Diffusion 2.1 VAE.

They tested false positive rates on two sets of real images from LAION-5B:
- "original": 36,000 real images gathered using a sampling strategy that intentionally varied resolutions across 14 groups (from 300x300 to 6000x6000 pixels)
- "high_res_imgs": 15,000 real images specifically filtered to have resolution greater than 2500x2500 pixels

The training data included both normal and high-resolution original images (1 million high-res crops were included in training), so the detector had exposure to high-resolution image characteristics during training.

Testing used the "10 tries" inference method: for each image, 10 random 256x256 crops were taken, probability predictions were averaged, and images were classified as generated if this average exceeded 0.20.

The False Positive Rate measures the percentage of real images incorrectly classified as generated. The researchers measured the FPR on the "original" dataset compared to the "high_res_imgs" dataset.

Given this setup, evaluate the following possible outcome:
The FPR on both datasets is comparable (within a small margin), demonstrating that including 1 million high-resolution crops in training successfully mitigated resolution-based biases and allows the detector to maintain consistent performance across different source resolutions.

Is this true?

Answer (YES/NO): YES